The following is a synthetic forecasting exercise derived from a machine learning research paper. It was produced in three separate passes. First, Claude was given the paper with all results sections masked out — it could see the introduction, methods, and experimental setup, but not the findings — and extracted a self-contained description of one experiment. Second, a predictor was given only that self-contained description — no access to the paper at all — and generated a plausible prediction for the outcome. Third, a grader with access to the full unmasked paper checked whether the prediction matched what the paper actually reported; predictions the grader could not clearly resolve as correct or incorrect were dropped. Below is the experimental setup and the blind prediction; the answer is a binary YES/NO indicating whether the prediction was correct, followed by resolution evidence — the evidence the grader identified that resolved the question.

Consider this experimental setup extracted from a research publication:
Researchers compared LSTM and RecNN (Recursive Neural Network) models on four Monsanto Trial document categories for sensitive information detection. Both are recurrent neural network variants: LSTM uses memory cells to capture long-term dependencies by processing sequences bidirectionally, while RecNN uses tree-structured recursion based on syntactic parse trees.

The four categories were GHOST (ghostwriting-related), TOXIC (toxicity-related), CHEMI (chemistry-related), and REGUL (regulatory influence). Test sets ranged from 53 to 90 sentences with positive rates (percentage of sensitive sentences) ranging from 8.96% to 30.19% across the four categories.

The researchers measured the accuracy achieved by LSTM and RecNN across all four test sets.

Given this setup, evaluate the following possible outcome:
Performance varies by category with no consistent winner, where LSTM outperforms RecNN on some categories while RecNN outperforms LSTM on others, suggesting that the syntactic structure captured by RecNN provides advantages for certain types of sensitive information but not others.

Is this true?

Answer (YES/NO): NO